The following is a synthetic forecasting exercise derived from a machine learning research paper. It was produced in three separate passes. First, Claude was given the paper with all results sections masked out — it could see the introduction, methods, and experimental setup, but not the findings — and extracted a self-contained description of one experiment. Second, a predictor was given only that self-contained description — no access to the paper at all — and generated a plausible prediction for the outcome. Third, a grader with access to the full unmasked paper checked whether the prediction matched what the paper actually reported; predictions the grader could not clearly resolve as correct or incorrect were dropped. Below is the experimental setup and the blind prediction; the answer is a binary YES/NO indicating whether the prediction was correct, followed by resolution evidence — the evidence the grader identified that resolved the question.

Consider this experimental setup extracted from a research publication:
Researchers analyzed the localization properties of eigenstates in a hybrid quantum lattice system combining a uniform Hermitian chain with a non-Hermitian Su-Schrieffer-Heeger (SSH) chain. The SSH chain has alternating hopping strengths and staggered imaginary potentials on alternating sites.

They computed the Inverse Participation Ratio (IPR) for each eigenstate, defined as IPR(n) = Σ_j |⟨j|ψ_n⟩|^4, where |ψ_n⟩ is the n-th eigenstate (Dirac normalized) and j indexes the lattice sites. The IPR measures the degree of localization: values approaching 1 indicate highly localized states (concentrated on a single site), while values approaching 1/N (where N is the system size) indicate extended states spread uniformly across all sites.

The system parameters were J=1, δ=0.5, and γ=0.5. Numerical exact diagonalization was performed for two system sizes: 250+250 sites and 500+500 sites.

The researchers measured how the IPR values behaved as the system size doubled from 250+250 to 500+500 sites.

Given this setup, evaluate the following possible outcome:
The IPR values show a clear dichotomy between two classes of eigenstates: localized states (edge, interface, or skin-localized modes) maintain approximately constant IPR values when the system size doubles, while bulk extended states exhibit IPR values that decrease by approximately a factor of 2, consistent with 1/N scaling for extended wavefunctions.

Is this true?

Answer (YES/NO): NO